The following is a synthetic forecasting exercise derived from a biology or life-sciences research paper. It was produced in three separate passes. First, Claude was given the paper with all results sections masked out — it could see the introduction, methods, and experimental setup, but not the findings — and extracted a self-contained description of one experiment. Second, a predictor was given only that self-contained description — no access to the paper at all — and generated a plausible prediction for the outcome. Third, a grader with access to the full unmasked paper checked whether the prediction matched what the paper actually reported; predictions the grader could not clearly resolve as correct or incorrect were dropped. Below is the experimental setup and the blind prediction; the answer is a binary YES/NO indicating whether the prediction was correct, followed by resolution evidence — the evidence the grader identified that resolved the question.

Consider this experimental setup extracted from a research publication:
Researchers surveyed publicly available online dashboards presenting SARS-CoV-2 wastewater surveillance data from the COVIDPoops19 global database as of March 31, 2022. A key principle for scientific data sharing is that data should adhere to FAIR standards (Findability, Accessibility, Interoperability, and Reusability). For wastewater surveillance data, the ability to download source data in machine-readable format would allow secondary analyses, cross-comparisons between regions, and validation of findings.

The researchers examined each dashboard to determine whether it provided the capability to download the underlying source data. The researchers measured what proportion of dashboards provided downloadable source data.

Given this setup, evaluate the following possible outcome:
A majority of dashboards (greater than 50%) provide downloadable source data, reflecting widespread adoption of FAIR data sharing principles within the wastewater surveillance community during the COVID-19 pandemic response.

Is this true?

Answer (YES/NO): NO